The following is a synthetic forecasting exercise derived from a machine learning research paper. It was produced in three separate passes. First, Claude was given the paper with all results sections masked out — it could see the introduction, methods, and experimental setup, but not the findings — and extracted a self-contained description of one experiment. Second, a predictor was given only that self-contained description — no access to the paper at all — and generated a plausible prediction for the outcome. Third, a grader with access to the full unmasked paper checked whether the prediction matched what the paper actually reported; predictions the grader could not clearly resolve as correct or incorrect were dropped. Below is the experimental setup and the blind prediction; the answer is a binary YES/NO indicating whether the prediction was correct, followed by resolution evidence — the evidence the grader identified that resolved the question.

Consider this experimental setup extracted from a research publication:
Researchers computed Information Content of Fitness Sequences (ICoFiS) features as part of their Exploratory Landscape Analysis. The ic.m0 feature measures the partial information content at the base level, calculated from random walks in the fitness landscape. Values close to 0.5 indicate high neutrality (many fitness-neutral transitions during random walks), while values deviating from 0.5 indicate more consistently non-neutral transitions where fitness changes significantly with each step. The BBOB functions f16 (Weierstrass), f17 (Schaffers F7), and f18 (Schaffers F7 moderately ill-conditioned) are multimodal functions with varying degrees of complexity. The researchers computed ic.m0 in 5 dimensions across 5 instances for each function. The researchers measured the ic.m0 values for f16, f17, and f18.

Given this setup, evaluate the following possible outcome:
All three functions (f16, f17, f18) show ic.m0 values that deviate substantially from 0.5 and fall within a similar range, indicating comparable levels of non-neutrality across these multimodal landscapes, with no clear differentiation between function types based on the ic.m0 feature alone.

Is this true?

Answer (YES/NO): NO